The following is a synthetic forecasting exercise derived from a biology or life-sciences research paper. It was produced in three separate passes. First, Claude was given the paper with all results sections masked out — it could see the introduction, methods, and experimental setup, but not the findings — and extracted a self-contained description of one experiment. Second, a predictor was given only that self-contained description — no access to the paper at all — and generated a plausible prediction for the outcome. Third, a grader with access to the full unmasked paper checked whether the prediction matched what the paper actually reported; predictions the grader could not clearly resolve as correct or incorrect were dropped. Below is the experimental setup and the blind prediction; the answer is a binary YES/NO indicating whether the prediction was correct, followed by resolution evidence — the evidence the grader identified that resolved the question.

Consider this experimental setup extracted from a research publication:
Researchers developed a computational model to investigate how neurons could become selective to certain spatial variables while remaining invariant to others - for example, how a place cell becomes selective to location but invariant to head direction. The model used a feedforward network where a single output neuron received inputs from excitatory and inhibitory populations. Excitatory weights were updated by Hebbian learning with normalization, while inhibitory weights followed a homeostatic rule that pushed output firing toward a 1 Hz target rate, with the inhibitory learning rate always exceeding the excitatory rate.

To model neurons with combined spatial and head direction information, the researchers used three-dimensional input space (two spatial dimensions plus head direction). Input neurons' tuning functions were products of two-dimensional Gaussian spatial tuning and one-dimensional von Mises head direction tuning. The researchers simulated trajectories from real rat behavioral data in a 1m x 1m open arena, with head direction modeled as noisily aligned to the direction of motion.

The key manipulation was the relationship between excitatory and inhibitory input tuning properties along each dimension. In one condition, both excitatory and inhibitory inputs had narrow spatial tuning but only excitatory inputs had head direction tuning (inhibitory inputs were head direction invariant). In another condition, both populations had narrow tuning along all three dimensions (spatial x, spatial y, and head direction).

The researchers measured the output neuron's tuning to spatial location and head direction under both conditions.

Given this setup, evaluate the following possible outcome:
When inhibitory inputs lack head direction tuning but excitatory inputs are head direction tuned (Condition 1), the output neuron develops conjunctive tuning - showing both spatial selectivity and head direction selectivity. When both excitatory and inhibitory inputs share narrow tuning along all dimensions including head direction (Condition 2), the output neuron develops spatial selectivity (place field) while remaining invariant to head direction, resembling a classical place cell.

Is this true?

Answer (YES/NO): NO